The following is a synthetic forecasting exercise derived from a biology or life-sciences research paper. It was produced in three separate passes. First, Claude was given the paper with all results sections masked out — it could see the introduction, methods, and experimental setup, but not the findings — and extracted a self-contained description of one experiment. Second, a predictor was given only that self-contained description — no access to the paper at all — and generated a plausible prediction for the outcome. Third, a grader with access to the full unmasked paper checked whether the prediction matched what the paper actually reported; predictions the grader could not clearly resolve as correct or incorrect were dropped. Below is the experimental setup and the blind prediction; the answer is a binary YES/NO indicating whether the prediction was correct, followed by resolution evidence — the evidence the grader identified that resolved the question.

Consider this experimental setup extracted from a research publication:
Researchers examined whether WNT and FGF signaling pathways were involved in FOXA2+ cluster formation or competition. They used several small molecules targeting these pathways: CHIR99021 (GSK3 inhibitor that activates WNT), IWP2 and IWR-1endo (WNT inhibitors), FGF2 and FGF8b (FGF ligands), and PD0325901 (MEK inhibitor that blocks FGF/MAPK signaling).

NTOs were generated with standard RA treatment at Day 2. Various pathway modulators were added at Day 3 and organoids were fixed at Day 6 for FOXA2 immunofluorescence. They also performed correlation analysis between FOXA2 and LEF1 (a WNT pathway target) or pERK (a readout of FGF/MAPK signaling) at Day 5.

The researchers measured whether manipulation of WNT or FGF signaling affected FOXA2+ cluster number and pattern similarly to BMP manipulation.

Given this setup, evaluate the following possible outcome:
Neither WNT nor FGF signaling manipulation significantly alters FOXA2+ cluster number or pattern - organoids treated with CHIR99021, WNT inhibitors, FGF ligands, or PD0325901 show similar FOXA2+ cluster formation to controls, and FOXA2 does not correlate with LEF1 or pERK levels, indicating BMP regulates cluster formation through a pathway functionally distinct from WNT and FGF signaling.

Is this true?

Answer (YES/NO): NO